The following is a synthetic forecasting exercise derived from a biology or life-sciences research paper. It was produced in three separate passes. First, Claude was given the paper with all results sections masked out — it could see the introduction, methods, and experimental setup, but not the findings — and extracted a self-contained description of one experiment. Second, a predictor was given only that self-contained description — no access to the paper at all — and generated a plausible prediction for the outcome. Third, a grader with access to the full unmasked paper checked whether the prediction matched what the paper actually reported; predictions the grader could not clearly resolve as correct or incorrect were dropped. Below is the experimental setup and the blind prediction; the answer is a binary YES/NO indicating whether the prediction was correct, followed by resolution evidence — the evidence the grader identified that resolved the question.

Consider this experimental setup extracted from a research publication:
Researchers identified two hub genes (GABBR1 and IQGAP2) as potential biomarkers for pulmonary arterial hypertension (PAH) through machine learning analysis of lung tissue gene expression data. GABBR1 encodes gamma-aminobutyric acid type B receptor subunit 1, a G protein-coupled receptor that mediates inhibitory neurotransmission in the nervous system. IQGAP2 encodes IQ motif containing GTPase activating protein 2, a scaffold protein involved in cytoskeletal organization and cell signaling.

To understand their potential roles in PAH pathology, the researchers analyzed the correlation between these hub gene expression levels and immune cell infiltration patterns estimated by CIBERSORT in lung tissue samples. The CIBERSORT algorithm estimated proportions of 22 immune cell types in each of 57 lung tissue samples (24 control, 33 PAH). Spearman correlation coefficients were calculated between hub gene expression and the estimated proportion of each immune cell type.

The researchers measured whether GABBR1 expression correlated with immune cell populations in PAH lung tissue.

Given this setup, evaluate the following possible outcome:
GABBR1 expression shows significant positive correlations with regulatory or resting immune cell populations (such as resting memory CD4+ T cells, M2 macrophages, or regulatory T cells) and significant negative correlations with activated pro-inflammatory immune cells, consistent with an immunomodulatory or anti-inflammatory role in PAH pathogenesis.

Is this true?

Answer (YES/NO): NO